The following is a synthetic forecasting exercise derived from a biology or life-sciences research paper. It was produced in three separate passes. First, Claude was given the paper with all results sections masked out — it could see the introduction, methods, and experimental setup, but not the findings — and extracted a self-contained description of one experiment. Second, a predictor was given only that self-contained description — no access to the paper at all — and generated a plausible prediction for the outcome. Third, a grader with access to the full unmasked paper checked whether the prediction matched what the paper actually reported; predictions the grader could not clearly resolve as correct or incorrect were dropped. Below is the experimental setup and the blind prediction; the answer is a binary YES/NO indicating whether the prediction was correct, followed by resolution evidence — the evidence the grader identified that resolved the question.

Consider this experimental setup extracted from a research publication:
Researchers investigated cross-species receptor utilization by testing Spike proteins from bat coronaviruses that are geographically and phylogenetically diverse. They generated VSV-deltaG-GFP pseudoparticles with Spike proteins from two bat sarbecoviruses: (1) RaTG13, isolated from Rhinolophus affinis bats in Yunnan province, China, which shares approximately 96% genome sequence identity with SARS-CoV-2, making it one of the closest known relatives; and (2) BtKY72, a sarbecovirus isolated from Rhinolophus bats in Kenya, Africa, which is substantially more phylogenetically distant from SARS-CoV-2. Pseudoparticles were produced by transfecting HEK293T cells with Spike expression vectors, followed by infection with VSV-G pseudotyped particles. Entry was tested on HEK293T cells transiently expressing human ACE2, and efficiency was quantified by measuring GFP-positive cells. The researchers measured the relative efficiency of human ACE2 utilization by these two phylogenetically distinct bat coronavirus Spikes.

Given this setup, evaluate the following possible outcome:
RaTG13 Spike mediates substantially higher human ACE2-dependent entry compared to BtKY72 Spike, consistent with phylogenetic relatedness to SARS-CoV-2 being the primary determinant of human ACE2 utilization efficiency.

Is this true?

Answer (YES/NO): YES